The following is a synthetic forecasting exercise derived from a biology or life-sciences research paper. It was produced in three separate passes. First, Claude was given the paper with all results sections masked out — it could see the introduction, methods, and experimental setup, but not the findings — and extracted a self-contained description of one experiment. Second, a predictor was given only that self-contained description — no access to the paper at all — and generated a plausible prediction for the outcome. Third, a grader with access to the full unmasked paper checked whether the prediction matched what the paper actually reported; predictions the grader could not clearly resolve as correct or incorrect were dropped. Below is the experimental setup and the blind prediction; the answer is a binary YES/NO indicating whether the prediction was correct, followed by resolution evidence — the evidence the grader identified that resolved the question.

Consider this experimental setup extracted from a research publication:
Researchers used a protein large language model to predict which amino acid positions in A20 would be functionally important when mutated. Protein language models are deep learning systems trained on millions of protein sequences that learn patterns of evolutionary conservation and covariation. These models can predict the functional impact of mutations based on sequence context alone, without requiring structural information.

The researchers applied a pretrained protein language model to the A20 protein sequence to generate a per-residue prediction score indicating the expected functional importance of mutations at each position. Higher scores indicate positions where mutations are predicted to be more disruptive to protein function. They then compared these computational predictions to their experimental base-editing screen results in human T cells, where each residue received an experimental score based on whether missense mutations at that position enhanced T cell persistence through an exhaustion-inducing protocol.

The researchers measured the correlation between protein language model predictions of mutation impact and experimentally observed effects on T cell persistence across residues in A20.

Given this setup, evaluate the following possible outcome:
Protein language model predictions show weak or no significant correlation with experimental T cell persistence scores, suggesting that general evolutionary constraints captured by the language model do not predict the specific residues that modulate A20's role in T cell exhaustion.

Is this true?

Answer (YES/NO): NO